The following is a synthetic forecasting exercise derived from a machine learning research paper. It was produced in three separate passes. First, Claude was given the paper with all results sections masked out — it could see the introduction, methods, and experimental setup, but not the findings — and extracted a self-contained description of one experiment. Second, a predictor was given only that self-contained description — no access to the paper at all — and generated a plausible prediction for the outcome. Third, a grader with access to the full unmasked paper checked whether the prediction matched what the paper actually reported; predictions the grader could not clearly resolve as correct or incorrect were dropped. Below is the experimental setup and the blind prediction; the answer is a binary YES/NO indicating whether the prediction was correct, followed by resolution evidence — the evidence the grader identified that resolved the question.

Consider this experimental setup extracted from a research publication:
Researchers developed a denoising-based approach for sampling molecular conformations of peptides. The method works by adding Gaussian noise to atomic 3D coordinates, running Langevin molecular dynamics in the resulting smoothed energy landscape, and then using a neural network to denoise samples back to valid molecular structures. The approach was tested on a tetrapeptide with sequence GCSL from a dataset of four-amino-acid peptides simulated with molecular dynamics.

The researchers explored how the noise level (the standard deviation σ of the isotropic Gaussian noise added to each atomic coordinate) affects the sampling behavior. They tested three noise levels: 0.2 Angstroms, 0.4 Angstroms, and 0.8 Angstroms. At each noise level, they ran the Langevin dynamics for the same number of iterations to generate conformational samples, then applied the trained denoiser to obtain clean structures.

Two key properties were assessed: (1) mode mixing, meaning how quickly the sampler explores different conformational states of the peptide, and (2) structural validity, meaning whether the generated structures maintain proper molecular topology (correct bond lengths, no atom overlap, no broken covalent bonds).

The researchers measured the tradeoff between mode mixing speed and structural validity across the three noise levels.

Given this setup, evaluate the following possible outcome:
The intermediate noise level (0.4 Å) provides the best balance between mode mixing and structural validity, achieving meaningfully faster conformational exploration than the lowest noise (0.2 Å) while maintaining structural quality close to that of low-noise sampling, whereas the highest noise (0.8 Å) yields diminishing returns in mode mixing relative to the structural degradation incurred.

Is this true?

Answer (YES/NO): NO